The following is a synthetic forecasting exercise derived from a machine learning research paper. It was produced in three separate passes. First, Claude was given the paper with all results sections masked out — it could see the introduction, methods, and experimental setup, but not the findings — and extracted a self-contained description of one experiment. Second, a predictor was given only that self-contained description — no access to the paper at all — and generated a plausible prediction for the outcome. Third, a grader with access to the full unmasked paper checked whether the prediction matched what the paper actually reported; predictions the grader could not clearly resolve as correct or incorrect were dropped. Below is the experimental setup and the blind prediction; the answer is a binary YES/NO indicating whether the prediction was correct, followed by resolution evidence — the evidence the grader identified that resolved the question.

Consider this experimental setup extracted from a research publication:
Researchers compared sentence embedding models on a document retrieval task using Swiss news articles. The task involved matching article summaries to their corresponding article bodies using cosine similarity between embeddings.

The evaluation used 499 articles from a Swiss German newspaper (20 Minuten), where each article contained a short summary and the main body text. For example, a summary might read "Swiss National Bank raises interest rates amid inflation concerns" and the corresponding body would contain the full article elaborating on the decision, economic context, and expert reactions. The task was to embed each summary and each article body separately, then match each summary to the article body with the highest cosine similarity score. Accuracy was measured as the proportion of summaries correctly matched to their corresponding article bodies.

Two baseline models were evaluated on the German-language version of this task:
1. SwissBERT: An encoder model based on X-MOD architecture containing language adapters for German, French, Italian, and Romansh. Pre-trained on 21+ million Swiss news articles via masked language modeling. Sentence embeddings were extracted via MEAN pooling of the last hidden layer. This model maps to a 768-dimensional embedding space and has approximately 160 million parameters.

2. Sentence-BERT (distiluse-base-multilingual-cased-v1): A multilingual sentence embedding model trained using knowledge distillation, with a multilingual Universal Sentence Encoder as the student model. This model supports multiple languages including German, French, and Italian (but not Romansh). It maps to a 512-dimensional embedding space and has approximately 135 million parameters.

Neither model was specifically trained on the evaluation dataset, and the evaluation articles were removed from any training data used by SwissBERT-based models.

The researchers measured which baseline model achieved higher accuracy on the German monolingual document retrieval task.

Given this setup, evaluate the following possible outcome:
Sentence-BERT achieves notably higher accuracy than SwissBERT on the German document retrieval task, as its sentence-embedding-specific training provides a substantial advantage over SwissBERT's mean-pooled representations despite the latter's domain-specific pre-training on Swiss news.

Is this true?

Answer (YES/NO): YES